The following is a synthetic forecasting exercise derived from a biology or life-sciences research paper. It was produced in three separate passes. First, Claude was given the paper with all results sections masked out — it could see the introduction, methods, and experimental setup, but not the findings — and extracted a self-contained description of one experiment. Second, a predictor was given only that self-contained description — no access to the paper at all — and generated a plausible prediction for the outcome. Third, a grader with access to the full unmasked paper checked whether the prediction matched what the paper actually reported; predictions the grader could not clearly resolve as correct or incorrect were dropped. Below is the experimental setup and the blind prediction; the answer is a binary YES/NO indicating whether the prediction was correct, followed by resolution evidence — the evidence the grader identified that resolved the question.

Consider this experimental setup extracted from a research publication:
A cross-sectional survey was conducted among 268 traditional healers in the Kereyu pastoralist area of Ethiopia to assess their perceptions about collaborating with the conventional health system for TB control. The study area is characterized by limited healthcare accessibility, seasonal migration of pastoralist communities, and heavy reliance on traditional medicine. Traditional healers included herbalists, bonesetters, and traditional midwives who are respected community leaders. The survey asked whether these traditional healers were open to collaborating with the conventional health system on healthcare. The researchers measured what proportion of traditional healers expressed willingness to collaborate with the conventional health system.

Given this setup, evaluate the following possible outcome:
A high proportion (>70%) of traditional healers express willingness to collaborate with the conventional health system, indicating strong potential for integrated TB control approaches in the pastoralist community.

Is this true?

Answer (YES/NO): YES